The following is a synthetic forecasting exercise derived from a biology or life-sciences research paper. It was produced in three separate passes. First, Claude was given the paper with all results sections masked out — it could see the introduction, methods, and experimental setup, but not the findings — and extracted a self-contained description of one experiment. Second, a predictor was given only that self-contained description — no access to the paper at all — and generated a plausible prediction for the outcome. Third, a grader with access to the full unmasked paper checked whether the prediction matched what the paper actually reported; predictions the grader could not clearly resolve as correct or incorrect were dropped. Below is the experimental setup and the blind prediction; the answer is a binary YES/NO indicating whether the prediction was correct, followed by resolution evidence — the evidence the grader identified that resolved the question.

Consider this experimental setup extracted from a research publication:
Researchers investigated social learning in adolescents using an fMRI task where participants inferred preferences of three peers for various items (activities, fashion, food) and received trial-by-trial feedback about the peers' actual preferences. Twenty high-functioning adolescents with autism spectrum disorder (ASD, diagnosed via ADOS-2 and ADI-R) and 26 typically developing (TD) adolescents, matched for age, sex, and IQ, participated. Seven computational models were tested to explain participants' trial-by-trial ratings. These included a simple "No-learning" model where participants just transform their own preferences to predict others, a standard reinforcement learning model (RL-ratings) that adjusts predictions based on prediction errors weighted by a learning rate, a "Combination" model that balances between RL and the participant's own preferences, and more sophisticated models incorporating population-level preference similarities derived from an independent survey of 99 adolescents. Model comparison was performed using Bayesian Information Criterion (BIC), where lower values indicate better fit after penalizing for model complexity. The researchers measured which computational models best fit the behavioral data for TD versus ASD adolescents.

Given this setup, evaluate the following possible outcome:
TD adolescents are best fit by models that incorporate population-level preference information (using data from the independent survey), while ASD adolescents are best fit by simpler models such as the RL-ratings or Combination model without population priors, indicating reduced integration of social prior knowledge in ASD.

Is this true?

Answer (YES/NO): NO